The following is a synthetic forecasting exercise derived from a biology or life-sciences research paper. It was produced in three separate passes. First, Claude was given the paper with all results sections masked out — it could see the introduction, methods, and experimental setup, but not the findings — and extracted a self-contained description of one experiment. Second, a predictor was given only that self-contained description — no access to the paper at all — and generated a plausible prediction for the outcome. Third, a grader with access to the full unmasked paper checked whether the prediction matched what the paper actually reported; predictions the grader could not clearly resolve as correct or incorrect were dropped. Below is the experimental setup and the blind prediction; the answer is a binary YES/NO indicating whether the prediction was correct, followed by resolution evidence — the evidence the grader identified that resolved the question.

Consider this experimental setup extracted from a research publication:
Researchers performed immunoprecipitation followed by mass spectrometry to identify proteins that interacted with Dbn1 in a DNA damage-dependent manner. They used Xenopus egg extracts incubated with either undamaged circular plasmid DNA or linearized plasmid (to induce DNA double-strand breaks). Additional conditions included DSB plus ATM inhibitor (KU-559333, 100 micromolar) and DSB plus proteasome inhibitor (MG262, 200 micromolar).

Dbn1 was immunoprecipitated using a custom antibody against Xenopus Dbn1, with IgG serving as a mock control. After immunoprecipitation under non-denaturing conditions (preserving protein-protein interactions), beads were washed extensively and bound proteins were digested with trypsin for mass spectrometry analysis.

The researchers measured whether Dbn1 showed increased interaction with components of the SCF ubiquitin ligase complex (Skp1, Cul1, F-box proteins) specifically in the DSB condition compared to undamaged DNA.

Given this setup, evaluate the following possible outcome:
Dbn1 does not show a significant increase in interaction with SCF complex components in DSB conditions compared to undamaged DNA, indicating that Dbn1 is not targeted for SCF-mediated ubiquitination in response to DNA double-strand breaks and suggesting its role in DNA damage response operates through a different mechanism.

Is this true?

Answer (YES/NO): NO